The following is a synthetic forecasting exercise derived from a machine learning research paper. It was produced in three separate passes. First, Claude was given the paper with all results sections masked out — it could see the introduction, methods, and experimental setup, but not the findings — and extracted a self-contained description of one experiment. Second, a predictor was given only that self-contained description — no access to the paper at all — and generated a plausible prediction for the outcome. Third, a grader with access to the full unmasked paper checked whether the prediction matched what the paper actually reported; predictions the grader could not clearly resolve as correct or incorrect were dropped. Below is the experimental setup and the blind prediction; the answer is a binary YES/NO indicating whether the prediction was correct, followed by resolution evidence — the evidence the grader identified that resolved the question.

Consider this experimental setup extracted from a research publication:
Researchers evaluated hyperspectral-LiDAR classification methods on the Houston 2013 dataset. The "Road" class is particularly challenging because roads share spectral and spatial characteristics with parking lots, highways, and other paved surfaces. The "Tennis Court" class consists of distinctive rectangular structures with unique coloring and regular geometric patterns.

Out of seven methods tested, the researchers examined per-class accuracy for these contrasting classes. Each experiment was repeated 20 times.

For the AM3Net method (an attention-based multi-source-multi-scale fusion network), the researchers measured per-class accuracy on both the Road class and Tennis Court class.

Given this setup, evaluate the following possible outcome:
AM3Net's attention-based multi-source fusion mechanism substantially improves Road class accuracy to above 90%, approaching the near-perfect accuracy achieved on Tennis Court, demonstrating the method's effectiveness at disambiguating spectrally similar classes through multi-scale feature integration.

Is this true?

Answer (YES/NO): NO